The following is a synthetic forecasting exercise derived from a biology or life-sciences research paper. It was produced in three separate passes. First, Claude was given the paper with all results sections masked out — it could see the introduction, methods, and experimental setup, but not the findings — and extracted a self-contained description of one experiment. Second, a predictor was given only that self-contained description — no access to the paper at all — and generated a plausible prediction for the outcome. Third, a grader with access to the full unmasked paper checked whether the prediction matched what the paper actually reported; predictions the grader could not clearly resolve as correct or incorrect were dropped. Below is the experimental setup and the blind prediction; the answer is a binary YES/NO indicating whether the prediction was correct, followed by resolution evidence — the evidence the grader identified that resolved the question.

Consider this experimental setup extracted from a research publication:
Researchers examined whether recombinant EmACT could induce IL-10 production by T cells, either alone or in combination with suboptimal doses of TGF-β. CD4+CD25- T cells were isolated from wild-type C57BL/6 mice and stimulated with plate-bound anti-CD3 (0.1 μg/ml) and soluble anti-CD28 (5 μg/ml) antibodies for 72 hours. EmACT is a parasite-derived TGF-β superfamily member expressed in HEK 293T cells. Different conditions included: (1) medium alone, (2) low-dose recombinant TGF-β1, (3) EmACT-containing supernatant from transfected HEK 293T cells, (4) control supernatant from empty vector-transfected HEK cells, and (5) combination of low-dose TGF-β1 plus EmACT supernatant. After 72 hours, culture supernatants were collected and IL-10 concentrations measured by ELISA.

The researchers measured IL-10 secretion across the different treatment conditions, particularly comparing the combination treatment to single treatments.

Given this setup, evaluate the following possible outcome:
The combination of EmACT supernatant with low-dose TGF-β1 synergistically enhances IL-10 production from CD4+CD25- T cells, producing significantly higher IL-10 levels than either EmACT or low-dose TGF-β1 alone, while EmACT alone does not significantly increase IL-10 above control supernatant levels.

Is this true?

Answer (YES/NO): NO